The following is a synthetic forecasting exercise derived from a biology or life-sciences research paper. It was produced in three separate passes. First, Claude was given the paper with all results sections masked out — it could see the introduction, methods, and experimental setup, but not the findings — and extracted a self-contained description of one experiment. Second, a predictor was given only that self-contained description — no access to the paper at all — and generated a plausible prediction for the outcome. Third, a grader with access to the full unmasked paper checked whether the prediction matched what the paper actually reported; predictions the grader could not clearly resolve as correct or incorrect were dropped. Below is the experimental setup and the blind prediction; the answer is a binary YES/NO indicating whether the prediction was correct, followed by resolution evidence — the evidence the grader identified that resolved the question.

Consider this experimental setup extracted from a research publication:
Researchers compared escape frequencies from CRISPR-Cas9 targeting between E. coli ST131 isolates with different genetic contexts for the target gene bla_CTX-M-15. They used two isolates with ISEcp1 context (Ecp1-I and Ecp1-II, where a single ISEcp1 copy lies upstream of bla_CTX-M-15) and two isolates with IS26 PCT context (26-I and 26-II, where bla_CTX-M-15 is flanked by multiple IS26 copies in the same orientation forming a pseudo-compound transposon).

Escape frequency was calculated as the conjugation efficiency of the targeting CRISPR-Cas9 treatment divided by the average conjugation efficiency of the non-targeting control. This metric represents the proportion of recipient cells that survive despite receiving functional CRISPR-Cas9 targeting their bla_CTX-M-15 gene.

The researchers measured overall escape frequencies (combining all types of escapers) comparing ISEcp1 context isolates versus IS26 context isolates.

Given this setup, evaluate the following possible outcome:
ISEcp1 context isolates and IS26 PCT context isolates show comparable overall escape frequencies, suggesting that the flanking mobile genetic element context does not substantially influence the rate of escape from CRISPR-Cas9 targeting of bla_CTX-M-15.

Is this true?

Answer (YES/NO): NO